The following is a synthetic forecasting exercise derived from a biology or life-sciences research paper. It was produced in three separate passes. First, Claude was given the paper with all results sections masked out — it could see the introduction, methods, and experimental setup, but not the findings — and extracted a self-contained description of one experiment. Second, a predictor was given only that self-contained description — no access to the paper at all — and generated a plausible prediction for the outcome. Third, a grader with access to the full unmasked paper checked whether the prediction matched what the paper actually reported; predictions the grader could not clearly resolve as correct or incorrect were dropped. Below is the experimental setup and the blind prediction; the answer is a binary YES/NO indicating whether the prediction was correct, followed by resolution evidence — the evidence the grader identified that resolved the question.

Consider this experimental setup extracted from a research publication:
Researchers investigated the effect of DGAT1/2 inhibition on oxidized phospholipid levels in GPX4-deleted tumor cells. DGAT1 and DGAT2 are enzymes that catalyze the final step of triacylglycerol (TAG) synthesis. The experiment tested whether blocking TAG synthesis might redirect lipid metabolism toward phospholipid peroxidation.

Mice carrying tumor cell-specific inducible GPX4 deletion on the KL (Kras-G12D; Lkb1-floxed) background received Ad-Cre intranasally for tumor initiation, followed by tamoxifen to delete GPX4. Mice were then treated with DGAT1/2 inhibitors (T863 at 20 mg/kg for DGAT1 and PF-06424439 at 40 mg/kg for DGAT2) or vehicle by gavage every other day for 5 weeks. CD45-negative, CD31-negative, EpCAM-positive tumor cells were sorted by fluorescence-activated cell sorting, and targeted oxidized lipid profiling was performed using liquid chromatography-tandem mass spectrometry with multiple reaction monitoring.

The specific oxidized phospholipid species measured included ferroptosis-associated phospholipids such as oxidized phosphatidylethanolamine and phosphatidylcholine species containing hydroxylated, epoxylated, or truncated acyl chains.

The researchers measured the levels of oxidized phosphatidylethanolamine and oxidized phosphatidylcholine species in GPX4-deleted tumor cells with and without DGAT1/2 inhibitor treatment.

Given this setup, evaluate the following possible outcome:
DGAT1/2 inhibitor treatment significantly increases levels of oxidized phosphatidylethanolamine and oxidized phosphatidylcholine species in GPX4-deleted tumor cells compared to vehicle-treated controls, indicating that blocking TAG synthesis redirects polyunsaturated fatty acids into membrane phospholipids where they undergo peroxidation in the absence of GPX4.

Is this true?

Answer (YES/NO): YES